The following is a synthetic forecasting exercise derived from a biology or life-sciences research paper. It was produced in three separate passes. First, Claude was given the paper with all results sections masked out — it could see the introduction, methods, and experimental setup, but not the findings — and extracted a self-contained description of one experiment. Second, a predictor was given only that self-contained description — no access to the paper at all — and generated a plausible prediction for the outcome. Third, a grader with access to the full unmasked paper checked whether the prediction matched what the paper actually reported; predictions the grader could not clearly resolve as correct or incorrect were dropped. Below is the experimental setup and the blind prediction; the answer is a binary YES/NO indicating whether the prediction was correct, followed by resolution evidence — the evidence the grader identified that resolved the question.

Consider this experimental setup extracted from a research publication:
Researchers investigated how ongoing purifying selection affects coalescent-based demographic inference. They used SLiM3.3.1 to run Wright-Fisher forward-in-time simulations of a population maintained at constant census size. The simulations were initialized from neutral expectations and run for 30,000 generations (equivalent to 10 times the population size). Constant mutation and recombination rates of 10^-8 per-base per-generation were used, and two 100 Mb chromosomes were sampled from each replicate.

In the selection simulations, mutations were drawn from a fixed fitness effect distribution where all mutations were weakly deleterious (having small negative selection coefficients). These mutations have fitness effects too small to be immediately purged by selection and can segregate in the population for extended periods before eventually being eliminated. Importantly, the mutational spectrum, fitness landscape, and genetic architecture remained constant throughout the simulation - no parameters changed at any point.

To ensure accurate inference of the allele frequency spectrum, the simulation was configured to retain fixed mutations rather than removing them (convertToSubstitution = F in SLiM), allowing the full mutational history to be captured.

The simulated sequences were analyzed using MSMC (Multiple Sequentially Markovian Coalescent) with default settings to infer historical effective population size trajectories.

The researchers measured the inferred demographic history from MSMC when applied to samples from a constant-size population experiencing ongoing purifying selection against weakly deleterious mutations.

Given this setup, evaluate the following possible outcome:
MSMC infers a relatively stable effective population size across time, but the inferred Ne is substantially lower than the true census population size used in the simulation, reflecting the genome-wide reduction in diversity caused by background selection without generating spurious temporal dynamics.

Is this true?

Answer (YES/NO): NO